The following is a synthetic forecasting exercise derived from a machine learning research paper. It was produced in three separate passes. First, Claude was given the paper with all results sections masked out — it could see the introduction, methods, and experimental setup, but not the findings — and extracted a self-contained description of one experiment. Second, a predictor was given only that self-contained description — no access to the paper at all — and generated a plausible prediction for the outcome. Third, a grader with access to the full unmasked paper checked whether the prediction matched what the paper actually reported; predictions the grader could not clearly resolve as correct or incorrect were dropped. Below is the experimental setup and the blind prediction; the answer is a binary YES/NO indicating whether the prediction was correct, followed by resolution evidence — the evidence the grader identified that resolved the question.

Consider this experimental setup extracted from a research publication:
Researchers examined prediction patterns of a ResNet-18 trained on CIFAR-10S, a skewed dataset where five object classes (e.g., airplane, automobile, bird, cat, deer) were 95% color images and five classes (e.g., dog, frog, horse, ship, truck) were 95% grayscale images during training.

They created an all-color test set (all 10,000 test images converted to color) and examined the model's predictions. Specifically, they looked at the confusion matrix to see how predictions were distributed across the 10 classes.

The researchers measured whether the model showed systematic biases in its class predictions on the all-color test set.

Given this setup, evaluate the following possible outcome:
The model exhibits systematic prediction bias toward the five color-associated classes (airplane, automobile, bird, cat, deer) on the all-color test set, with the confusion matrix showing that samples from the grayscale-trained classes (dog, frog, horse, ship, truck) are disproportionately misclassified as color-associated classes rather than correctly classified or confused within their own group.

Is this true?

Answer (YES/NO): YES